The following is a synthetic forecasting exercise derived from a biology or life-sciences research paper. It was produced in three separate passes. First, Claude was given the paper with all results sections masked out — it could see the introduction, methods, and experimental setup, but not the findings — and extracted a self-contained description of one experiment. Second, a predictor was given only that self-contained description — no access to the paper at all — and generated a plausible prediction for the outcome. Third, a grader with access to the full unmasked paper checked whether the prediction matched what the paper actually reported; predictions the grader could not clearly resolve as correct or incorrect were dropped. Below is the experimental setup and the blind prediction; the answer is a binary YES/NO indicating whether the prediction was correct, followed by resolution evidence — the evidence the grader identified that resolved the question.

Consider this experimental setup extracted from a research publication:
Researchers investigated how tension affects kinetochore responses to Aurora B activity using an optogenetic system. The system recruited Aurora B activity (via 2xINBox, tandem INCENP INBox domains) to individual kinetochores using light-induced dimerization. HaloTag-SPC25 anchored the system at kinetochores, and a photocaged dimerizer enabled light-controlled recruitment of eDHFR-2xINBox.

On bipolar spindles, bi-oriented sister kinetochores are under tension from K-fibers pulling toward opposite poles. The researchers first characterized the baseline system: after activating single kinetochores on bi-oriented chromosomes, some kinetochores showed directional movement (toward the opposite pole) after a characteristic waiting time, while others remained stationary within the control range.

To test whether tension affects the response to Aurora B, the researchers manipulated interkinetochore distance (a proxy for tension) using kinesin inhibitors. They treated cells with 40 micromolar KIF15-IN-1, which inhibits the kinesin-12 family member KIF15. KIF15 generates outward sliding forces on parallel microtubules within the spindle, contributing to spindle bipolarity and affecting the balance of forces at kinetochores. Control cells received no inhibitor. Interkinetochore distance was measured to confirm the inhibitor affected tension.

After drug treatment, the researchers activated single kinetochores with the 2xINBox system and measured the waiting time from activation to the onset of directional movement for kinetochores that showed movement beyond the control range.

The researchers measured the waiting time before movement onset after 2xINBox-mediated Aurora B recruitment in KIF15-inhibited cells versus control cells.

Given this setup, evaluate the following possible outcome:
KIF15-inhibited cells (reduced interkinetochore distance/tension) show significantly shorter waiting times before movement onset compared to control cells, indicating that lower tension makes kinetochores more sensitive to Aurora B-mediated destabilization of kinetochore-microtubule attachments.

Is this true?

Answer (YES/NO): NO